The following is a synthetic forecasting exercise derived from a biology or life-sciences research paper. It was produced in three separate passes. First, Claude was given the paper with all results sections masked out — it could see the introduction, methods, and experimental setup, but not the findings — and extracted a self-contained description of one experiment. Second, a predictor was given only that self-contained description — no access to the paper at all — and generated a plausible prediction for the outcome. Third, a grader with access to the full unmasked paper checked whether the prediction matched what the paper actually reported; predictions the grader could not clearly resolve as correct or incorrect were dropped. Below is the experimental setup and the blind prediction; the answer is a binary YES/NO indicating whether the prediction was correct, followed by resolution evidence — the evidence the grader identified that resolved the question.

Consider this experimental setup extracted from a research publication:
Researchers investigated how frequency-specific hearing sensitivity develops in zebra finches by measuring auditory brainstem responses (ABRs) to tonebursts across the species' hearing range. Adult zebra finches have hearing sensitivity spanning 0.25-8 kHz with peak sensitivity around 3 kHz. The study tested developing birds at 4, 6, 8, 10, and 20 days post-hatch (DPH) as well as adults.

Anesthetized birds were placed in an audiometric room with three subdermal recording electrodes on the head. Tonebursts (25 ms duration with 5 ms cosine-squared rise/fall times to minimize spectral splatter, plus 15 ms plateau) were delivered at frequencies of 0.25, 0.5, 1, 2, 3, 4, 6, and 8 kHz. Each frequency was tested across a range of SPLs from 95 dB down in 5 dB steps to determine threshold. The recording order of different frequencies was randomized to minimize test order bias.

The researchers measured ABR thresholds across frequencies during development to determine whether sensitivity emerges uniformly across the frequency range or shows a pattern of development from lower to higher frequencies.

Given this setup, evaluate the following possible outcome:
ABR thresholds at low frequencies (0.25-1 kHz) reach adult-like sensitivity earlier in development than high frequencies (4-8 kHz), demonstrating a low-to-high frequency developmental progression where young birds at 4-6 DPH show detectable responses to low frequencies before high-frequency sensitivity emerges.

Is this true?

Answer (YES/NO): NO